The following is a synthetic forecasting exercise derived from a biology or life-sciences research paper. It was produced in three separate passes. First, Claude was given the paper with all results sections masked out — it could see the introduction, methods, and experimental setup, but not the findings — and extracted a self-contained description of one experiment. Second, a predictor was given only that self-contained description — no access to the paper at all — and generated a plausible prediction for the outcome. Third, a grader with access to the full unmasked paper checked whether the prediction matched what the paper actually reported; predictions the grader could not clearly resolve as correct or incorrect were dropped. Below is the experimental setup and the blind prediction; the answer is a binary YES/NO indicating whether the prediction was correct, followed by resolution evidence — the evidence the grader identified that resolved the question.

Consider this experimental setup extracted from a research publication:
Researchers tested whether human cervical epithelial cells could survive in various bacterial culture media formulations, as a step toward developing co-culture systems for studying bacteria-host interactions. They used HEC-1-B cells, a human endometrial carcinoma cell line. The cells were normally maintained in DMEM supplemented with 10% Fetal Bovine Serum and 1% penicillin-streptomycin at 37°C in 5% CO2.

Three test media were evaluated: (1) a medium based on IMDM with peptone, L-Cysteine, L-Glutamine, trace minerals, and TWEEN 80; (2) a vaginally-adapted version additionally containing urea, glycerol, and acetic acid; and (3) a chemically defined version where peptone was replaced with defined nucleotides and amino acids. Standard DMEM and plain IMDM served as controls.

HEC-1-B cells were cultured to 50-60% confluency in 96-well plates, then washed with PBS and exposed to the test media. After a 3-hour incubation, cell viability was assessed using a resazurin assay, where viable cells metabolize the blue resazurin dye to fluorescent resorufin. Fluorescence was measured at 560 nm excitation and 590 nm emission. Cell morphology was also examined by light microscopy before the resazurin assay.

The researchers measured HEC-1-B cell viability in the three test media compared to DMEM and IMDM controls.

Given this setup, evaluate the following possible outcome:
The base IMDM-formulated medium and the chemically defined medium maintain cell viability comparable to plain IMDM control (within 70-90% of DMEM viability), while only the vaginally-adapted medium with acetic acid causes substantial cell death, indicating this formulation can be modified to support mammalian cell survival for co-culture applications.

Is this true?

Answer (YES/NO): NO